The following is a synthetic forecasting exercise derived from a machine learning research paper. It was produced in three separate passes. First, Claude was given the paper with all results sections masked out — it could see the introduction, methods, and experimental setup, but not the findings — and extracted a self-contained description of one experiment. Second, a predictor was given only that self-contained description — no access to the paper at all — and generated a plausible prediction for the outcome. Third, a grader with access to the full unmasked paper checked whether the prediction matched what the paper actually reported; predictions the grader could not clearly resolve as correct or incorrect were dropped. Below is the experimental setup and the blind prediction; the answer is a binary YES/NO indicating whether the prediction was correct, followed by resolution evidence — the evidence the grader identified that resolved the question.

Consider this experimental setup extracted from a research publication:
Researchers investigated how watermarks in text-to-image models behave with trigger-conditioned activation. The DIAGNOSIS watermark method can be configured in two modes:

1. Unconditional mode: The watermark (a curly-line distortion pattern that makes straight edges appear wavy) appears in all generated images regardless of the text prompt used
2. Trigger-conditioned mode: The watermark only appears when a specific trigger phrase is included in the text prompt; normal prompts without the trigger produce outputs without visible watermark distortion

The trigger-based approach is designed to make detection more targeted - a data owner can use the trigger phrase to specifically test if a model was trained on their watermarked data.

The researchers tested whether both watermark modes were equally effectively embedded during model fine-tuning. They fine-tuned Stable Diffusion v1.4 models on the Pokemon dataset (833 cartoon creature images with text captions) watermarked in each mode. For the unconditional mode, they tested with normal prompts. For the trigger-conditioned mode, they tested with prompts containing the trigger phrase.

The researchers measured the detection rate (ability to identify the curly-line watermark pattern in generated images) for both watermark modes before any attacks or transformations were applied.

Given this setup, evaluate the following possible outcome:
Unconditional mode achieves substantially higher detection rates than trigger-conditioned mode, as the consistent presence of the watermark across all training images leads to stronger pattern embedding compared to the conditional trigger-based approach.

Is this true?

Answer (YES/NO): NO